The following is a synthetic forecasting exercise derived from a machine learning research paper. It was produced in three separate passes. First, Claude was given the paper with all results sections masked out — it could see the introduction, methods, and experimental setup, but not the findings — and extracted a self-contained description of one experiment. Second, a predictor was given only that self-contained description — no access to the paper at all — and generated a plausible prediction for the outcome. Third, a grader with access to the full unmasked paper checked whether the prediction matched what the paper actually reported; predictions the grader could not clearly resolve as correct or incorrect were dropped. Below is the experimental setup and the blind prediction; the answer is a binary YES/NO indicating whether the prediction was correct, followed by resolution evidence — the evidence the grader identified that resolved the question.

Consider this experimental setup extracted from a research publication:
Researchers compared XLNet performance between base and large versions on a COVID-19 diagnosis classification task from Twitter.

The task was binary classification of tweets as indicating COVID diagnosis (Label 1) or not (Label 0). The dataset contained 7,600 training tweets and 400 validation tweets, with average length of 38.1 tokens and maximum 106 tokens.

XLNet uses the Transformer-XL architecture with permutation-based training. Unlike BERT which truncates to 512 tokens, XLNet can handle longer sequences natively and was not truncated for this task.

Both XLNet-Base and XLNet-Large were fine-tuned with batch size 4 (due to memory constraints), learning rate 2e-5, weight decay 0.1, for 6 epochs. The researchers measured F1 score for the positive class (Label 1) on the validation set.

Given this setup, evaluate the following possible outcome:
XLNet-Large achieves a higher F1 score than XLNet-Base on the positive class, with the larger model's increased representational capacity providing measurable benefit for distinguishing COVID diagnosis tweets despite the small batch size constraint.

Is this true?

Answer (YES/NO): NO